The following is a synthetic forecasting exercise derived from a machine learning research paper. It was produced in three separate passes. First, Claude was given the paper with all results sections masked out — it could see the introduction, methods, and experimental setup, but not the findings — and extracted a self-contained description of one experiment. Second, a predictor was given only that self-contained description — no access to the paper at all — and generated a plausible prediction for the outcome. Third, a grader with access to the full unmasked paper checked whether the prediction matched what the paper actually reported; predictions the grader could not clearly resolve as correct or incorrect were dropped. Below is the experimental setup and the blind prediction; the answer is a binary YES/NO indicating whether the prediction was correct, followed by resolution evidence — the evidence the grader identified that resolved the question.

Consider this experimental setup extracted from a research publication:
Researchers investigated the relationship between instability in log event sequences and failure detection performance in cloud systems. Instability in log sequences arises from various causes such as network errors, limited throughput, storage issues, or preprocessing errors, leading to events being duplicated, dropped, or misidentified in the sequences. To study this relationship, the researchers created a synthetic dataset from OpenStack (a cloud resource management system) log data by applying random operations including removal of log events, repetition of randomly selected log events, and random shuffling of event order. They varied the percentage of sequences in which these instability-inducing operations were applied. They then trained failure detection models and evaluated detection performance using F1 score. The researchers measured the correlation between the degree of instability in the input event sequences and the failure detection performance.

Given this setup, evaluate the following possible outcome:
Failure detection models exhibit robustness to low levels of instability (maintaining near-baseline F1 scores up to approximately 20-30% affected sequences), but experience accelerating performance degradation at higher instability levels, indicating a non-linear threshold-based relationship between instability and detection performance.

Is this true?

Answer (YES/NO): NO